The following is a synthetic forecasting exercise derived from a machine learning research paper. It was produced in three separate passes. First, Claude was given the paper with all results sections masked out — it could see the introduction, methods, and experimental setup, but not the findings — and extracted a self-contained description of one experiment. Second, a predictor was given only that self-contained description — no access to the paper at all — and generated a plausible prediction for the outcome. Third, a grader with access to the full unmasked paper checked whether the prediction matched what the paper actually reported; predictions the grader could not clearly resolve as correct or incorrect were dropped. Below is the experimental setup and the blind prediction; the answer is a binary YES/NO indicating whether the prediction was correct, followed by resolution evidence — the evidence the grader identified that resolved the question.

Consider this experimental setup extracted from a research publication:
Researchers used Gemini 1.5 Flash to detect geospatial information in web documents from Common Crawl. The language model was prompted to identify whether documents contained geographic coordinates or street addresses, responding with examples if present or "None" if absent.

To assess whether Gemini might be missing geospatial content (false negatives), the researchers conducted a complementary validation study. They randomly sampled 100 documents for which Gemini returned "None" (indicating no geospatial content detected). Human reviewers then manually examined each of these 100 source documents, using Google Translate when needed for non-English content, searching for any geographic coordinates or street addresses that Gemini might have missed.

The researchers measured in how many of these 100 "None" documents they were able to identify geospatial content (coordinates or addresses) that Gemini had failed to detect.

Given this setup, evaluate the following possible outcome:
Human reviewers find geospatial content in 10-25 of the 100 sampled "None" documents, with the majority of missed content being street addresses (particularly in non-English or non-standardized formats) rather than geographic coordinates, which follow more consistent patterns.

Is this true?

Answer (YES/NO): NO